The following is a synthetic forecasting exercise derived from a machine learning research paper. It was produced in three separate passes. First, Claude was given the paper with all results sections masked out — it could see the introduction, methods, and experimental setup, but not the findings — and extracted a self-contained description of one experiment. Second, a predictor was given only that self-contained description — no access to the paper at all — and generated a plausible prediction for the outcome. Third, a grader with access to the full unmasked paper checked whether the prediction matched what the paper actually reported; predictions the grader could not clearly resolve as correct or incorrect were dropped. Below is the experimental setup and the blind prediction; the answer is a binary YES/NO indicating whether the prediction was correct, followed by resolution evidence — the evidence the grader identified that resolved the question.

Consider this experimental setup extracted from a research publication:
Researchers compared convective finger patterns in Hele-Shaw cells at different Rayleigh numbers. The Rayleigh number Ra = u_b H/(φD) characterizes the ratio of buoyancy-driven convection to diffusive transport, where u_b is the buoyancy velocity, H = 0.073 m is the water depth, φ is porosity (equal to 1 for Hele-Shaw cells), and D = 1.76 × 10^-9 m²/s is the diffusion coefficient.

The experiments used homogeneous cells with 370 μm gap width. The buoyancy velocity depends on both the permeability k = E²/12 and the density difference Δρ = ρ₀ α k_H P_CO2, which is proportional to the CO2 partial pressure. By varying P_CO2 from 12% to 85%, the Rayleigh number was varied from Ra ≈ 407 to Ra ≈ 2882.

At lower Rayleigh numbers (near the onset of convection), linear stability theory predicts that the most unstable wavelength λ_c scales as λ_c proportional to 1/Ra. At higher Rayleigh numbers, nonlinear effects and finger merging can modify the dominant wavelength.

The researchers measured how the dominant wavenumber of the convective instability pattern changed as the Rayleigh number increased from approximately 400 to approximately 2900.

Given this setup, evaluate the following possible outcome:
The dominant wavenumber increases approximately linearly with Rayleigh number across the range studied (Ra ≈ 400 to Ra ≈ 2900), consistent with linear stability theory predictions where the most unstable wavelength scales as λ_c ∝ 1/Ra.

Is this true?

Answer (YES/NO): YES